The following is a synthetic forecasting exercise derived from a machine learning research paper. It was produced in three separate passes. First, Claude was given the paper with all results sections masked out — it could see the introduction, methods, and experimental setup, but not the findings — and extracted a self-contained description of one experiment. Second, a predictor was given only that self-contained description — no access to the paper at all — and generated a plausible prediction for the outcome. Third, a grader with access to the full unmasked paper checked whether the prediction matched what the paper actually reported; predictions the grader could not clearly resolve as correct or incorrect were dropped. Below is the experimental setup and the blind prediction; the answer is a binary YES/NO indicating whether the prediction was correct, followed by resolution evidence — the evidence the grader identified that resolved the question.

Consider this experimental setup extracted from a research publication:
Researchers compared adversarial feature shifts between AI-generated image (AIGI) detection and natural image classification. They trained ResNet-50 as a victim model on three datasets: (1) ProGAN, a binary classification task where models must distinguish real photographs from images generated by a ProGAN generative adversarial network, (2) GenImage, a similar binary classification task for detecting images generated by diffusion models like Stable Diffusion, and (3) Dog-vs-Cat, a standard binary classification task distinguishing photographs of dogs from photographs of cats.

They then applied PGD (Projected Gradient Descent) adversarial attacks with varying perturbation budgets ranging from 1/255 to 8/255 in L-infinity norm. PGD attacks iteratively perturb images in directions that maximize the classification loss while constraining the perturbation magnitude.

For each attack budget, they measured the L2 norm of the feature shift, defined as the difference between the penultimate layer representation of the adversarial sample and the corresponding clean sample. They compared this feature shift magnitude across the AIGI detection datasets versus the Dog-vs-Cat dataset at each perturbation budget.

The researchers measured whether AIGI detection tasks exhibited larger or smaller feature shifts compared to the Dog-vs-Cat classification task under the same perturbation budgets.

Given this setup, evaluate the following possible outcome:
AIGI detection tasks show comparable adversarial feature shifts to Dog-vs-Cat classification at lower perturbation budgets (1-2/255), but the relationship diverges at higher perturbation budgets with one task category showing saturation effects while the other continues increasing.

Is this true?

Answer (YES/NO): NO